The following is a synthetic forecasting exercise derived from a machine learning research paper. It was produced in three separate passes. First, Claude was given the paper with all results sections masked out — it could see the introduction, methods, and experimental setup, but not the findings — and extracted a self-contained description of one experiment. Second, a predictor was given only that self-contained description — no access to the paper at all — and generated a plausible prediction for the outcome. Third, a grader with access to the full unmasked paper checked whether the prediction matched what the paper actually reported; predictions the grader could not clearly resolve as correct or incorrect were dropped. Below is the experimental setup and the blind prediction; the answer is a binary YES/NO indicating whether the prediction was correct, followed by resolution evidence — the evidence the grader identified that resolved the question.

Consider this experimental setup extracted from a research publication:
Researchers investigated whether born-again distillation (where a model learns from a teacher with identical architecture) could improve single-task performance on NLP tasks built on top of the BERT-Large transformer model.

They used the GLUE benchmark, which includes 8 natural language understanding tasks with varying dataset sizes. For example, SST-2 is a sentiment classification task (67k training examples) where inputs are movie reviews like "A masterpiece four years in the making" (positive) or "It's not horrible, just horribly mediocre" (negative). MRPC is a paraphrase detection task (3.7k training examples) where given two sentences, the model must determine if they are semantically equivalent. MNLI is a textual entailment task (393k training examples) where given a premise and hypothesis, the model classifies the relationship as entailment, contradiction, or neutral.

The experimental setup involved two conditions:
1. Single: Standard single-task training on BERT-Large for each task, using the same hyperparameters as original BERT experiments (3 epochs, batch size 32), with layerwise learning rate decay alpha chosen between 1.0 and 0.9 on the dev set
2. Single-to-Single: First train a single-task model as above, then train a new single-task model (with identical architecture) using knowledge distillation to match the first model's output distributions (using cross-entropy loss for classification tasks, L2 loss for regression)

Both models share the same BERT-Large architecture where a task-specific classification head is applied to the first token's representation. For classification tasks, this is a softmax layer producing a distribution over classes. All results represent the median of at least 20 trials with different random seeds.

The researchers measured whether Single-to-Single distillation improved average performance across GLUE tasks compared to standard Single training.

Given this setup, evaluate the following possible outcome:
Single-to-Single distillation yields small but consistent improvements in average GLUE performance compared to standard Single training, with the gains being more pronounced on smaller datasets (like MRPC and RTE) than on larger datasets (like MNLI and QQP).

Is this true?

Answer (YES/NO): NO